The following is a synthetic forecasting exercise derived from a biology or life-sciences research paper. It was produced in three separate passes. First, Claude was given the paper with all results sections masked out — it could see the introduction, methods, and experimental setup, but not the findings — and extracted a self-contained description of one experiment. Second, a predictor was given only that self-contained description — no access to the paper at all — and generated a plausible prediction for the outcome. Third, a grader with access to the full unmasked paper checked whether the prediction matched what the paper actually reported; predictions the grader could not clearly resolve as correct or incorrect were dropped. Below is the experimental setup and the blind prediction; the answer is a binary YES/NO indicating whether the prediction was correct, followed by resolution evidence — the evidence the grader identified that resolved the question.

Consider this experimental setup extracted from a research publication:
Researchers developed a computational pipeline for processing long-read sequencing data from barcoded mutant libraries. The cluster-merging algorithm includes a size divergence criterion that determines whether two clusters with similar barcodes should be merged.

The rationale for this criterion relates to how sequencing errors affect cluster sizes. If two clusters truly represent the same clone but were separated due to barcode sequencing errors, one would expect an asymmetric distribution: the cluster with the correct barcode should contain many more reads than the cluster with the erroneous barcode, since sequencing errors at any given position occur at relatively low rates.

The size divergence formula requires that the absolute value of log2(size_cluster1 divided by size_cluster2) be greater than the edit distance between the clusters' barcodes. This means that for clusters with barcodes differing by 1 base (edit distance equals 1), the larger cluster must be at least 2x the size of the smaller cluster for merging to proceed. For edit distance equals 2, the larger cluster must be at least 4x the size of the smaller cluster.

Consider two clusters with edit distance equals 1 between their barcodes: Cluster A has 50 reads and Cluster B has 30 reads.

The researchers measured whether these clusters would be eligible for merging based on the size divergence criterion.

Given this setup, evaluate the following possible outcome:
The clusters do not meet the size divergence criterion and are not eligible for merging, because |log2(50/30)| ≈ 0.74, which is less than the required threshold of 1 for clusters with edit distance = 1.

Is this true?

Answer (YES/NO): YES